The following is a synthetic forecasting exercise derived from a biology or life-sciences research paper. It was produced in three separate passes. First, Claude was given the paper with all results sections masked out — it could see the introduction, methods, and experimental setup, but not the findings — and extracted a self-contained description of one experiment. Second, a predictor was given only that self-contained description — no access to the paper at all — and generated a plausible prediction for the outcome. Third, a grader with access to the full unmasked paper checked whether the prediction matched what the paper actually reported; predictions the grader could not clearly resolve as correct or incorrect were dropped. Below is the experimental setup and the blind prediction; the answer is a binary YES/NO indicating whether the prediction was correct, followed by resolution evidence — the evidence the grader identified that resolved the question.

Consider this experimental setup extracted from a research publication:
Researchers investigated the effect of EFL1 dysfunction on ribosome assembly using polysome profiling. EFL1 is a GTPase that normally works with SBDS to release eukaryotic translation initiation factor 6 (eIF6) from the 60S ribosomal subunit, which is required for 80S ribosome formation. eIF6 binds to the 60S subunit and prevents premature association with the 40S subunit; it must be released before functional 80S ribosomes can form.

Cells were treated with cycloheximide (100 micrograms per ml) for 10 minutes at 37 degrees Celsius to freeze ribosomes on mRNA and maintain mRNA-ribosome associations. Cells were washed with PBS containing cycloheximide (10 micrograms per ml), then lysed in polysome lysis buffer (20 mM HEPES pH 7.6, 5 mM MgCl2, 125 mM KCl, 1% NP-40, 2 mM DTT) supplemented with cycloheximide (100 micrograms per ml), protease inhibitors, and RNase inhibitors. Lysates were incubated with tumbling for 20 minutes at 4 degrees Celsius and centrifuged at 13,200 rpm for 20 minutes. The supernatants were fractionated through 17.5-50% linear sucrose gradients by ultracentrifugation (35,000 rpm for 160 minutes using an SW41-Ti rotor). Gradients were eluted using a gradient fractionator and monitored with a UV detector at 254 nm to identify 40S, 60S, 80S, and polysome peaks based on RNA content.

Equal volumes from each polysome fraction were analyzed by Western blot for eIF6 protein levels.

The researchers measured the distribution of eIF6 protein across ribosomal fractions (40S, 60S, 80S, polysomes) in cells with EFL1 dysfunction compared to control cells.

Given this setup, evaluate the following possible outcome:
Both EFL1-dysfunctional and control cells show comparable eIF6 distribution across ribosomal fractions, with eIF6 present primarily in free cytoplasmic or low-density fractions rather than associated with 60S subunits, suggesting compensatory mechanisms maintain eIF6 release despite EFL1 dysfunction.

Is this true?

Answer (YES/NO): NO